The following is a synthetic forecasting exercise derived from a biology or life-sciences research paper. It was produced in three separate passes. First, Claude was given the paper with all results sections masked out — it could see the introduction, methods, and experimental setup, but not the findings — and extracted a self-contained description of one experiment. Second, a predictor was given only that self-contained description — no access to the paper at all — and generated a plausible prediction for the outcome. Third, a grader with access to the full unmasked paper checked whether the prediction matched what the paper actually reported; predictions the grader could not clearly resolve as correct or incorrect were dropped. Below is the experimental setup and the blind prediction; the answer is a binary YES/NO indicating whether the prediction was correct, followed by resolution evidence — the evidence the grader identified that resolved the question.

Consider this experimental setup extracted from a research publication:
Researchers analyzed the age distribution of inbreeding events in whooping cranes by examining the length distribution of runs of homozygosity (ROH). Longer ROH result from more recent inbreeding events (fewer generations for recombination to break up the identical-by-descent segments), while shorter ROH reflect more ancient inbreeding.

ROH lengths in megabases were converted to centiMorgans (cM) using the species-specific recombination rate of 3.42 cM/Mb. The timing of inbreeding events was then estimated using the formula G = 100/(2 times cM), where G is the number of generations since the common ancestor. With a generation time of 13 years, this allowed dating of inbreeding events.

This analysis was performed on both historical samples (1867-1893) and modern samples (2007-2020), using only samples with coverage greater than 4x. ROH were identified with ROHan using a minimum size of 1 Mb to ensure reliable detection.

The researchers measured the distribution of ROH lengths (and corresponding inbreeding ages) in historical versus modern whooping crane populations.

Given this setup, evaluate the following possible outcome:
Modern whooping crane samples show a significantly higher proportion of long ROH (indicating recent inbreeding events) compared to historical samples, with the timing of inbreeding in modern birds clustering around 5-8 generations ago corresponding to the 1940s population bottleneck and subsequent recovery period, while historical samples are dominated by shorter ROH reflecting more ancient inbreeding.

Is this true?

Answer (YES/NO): NO